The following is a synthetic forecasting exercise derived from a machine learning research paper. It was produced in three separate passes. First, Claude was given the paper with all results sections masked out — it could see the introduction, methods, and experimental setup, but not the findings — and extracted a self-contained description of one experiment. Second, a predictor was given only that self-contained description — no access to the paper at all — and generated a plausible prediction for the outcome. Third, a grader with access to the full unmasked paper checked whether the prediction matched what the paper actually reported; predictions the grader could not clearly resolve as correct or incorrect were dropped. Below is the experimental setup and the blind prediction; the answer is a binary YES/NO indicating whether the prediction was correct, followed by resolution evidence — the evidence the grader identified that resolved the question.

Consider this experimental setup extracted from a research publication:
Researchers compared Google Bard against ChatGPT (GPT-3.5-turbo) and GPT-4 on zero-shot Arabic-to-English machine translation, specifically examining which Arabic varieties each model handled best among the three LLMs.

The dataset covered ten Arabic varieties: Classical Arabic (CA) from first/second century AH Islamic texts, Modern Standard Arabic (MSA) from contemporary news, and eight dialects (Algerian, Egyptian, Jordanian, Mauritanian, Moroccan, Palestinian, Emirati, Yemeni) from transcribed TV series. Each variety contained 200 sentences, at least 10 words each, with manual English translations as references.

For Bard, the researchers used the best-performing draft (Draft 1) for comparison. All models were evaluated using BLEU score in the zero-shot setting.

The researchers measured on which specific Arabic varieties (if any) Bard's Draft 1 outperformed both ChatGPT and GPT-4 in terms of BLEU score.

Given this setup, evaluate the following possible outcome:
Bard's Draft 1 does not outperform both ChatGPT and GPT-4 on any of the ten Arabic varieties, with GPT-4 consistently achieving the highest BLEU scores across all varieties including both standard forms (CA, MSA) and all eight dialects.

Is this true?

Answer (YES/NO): NO